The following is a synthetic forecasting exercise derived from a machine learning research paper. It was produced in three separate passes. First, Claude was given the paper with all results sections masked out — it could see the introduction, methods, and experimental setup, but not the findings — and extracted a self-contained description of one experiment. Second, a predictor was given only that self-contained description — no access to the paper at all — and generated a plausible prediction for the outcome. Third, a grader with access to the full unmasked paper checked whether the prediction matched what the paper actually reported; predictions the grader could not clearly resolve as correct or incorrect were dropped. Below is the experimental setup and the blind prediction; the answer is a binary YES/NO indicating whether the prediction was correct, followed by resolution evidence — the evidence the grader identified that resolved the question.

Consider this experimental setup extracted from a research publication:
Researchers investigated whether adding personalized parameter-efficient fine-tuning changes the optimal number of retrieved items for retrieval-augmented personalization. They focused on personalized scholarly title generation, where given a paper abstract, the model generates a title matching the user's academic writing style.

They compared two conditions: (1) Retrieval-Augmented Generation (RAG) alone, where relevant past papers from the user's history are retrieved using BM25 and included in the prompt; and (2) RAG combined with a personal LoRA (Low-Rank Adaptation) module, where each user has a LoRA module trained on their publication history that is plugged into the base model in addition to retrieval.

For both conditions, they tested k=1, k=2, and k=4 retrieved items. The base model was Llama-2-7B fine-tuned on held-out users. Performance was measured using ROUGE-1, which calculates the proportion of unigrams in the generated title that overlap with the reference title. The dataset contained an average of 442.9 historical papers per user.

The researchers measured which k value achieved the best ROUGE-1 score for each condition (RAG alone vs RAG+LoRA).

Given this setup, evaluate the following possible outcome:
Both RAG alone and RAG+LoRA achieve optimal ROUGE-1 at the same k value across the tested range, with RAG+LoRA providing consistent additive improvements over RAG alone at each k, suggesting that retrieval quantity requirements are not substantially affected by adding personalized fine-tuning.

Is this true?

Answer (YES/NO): NO